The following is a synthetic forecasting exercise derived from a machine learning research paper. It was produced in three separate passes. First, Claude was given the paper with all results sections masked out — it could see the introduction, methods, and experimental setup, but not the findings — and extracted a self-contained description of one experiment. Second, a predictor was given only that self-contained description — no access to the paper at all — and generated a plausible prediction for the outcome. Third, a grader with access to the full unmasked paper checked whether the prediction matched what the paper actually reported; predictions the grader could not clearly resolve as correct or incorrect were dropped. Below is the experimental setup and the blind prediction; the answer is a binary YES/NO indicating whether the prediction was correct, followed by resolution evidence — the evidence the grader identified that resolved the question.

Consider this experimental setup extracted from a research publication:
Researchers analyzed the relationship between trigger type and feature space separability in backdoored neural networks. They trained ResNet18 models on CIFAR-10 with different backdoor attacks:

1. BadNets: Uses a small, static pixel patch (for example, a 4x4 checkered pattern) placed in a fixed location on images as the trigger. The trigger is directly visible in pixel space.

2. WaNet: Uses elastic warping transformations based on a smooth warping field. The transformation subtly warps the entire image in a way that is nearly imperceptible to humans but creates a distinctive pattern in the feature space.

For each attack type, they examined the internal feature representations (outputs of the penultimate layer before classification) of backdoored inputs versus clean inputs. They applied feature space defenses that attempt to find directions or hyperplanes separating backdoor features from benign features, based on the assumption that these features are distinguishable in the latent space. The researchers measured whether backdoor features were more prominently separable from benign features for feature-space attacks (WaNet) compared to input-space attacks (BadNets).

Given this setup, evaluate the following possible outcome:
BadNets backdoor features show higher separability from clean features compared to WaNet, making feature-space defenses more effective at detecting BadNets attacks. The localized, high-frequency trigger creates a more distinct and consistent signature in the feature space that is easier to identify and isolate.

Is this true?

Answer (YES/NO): NO